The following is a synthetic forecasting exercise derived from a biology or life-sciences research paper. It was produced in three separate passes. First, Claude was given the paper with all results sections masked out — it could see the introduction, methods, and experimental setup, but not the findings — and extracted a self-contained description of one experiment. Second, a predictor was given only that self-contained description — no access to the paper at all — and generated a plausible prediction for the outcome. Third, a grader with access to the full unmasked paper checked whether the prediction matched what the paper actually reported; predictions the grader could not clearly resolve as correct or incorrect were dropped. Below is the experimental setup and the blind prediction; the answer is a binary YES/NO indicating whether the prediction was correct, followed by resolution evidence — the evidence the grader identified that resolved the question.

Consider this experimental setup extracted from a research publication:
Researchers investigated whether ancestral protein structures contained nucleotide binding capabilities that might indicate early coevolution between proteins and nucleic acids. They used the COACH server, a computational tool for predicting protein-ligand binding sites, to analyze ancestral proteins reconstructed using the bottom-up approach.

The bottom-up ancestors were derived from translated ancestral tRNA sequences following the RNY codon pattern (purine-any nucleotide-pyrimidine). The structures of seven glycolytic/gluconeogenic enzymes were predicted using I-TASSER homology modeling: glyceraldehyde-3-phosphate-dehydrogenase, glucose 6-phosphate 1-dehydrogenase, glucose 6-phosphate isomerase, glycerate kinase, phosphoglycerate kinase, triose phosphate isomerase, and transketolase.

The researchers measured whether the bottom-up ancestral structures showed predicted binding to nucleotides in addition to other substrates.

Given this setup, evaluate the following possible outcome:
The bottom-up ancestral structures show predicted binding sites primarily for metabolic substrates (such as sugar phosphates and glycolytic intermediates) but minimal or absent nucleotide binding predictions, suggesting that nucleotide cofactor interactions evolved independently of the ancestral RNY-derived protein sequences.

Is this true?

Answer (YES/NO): NO